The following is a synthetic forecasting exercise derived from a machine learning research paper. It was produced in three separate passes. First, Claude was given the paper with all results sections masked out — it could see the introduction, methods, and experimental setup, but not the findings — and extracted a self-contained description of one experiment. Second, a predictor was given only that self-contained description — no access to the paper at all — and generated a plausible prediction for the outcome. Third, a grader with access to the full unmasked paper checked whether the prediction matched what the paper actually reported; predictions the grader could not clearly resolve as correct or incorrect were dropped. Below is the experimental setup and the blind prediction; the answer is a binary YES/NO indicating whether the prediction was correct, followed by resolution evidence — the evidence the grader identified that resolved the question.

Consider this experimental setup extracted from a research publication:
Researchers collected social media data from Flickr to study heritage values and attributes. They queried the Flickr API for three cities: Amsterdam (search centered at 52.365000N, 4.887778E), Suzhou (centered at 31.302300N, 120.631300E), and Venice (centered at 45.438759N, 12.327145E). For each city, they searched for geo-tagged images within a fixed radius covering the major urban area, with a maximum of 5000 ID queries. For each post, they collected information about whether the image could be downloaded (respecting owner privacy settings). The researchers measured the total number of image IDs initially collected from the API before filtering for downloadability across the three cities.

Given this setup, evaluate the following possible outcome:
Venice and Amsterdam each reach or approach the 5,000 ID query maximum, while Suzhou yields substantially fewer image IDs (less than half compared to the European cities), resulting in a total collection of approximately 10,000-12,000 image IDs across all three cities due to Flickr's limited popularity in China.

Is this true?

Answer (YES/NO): NO